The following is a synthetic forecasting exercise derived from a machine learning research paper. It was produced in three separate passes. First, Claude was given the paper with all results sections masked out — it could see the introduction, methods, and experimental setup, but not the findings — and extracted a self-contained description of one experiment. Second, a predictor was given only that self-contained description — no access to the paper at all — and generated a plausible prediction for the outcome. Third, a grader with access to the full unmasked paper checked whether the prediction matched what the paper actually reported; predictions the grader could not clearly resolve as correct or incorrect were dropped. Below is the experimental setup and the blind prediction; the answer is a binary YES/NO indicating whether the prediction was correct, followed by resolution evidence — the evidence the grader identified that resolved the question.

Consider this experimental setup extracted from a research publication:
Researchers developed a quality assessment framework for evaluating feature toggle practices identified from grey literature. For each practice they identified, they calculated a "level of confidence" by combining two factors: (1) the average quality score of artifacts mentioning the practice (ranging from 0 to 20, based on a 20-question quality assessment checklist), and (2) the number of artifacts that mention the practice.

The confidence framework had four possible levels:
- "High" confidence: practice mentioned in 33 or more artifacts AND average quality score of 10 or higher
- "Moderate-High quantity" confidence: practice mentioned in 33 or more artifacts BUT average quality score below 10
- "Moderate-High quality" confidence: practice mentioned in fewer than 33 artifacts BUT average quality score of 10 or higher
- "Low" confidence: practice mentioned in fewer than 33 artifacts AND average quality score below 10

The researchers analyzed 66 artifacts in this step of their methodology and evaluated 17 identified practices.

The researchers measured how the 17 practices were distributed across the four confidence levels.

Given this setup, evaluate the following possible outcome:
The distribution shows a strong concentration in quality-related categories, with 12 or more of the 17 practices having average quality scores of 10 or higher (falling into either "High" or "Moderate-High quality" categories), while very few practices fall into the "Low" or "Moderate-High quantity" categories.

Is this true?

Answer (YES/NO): YES